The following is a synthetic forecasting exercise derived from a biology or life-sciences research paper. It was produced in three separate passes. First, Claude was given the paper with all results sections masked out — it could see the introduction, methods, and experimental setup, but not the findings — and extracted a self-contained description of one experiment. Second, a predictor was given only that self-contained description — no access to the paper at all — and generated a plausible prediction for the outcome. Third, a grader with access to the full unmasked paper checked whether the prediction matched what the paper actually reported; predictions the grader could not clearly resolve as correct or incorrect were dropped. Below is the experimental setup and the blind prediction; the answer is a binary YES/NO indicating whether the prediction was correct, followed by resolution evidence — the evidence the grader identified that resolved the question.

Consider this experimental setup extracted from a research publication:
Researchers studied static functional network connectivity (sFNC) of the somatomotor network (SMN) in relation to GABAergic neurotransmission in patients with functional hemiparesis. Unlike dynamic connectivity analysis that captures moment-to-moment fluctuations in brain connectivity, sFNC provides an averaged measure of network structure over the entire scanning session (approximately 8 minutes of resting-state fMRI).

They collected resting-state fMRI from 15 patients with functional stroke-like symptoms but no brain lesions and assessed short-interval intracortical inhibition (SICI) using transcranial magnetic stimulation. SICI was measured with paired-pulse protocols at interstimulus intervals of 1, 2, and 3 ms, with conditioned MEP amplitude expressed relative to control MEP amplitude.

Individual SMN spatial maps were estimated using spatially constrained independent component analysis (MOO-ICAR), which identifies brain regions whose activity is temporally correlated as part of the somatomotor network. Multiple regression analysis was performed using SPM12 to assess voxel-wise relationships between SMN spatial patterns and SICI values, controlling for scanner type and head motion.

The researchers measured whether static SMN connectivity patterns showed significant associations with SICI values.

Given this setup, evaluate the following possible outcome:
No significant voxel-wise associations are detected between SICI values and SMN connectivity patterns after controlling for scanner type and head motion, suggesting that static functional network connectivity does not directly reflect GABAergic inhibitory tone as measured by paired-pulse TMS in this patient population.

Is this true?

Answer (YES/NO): YES